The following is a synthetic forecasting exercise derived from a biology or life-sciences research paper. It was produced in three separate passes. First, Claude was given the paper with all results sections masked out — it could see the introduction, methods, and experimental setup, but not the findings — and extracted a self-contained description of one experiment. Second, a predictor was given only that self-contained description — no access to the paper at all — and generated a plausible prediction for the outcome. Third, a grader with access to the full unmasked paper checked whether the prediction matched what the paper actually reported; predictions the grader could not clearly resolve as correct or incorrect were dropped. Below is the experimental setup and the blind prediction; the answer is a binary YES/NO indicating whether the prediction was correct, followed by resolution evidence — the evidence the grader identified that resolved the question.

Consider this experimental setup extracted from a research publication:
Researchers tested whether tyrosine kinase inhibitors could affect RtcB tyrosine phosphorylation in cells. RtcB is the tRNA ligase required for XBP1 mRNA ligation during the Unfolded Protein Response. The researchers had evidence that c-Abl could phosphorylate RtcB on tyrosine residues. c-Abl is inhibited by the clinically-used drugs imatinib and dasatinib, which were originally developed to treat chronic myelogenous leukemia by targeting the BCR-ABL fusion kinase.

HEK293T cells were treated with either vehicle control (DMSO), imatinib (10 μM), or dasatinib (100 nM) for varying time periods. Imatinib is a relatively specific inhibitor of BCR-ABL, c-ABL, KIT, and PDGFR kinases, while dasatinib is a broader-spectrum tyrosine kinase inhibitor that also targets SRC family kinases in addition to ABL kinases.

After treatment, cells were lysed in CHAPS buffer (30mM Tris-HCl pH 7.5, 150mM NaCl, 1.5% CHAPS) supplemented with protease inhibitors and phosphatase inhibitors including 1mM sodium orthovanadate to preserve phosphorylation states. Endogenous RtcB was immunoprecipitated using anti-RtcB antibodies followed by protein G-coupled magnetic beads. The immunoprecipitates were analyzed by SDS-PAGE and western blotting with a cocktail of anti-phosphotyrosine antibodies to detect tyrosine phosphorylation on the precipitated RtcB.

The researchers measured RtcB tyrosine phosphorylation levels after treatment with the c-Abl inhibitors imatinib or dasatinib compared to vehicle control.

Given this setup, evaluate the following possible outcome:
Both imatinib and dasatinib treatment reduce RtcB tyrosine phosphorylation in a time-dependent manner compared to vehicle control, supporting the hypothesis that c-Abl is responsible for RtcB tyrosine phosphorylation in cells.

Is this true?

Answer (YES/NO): NO